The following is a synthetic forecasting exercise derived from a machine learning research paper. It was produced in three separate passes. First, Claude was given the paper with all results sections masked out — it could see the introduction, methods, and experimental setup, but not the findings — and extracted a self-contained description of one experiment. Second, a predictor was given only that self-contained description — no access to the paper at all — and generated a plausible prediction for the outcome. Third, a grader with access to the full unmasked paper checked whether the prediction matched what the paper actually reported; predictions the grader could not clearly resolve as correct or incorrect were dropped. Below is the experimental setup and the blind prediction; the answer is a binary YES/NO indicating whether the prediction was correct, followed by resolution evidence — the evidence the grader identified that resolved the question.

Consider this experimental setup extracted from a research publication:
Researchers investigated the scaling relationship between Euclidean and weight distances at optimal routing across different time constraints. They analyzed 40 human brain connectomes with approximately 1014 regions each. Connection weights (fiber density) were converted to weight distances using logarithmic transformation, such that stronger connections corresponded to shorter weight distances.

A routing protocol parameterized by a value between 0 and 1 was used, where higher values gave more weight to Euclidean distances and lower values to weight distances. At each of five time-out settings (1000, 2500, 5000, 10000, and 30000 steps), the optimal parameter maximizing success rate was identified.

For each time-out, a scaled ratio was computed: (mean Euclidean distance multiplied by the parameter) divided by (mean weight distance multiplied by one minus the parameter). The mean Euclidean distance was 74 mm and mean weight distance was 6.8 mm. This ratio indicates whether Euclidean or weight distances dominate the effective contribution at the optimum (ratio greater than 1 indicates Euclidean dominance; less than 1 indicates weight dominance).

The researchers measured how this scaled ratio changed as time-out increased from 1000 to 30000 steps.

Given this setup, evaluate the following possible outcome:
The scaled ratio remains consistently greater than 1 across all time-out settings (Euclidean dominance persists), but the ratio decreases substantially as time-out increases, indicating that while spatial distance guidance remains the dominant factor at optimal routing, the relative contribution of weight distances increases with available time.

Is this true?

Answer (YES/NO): NO